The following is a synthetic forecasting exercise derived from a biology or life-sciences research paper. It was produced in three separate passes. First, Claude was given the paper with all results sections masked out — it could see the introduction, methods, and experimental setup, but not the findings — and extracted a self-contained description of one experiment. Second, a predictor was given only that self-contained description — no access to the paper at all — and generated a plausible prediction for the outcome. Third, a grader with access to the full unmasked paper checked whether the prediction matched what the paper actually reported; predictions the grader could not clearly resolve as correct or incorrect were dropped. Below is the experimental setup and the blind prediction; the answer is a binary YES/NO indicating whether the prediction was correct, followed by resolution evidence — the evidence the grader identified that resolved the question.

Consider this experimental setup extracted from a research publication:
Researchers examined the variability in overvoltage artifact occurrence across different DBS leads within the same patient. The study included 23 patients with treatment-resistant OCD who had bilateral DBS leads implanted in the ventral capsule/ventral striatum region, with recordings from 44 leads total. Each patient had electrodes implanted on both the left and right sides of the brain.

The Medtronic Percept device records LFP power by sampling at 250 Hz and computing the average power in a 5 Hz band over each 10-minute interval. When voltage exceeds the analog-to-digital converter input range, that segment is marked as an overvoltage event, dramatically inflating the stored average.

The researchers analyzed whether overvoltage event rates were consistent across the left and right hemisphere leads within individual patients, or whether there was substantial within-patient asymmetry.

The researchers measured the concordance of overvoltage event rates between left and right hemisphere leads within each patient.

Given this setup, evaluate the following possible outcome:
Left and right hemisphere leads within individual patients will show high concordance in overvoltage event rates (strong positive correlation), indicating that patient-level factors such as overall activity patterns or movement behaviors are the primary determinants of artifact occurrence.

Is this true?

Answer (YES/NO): NO